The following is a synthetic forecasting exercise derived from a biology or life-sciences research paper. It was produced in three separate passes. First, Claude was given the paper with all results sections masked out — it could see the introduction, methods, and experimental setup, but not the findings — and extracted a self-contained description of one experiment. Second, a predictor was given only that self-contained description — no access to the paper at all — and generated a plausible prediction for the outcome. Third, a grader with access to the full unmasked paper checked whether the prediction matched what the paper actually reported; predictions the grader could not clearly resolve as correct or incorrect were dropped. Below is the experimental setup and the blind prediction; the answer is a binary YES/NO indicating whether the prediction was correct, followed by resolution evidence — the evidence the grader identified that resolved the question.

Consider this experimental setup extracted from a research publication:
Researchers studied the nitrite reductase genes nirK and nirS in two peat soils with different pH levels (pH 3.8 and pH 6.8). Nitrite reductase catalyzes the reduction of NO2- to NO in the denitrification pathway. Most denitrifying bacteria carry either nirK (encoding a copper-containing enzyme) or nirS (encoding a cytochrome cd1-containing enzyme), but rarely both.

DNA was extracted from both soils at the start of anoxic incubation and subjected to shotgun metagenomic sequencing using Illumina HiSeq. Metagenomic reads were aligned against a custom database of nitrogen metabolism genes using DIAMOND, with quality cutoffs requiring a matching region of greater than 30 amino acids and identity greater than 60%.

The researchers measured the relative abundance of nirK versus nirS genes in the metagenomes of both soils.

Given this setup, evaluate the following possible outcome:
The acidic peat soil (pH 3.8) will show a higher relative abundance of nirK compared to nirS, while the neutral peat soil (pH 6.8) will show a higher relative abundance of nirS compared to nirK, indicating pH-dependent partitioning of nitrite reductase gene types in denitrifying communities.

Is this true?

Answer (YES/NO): NO